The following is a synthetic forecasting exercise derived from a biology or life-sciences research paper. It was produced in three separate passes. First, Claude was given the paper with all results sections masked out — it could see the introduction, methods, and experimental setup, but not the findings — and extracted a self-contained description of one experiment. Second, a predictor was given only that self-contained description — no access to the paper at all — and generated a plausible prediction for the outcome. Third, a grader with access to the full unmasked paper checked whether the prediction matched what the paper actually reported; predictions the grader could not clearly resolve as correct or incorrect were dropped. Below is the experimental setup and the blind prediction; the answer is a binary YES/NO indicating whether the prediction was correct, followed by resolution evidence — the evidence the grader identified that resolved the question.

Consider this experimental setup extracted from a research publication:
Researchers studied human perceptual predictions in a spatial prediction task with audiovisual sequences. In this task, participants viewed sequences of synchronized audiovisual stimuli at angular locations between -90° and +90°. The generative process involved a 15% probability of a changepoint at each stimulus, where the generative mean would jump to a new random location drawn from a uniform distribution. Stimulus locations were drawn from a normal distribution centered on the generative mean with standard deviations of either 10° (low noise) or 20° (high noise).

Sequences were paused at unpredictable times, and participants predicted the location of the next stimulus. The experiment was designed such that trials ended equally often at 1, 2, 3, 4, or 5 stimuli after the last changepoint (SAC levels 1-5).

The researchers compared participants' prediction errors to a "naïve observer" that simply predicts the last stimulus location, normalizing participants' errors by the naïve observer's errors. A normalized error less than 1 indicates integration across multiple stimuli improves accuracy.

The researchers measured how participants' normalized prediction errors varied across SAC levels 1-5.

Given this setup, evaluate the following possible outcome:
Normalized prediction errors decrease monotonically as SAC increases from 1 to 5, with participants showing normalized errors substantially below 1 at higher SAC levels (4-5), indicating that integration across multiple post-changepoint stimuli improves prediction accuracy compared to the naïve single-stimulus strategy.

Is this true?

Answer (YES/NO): NO